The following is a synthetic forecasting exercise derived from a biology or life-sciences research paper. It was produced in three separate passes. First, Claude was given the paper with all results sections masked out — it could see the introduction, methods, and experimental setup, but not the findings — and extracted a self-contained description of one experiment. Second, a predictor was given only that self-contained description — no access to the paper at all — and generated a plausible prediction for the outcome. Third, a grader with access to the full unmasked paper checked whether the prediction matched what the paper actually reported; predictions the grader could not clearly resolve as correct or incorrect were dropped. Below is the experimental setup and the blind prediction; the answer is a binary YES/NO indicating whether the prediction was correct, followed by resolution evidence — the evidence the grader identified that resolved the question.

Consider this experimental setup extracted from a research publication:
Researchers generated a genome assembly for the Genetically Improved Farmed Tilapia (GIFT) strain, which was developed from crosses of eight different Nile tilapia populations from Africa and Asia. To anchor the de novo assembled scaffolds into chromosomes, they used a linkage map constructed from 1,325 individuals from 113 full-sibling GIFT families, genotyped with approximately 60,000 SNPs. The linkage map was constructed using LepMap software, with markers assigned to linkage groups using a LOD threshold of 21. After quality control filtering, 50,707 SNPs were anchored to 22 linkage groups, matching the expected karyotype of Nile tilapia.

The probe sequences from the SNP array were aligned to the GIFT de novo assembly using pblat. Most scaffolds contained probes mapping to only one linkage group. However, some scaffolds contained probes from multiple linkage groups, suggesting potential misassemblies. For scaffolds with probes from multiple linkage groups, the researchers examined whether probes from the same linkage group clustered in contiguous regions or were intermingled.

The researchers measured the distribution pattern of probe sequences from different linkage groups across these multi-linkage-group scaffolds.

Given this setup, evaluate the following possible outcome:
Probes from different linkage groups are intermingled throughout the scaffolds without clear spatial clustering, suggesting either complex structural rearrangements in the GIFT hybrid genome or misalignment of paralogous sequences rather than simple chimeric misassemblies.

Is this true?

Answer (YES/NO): NO